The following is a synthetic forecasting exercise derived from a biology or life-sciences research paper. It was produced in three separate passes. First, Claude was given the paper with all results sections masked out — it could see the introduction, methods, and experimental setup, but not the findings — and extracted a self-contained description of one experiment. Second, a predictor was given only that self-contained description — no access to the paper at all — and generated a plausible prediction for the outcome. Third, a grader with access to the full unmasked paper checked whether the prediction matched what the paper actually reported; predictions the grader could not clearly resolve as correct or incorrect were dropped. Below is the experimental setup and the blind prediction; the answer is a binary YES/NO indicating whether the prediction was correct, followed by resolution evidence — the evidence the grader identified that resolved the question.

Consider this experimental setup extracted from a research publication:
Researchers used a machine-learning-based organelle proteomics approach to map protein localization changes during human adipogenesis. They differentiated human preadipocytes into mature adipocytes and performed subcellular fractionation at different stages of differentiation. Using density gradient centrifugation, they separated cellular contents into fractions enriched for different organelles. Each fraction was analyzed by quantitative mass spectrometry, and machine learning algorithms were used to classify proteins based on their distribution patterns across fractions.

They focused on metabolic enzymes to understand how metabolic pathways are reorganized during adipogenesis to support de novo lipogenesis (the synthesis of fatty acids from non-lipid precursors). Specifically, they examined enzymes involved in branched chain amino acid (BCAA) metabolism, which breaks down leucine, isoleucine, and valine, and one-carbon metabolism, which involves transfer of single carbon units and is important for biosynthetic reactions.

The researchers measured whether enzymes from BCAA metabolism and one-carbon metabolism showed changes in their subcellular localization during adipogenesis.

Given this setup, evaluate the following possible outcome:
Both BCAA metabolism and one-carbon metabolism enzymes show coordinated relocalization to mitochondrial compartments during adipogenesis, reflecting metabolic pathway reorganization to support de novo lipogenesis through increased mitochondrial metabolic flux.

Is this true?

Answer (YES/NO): NO